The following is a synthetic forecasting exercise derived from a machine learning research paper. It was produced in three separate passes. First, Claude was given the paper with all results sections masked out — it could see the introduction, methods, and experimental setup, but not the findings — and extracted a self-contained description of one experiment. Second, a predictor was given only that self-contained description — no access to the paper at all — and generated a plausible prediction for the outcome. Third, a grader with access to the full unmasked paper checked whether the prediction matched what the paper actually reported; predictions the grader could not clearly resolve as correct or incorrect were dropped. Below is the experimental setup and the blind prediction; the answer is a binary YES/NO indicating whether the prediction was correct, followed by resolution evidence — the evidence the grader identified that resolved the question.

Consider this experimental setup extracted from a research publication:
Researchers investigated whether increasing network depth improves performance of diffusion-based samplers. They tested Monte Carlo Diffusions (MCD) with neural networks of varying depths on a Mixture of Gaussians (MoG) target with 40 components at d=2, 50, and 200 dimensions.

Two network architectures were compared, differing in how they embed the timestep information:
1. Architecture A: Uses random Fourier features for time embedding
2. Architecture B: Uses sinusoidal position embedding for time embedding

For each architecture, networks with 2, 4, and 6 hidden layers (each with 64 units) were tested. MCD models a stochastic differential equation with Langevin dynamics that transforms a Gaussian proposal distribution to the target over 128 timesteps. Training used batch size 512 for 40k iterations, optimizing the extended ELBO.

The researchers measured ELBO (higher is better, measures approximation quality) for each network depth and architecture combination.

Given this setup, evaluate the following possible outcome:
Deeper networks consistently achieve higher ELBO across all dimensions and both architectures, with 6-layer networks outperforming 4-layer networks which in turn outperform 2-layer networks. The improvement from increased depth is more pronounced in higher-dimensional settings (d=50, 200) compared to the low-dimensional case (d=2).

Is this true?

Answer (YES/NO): NO